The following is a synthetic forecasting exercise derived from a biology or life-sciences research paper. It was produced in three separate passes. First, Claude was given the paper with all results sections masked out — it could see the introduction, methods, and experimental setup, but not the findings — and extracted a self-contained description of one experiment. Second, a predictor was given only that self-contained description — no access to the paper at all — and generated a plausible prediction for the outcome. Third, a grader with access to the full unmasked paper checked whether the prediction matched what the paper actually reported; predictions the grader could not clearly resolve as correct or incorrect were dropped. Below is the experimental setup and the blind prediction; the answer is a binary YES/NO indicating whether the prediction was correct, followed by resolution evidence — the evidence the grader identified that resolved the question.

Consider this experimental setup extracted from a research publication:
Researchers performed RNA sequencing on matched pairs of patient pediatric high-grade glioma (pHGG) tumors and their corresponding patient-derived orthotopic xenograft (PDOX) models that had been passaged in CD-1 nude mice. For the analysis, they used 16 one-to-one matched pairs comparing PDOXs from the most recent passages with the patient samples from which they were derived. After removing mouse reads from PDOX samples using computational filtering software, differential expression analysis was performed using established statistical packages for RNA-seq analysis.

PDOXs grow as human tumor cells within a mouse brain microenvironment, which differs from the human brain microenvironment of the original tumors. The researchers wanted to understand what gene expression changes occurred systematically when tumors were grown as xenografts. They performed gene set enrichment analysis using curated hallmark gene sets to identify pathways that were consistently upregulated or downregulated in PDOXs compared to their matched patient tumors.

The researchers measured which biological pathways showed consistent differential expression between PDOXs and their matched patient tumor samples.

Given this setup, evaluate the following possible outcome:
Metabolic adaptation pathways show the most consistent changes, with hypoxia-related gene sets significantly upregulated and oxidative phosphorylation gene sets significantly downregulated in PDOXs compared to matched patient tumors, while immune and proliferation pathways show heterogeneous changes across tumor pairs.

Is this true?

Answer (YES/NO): NO